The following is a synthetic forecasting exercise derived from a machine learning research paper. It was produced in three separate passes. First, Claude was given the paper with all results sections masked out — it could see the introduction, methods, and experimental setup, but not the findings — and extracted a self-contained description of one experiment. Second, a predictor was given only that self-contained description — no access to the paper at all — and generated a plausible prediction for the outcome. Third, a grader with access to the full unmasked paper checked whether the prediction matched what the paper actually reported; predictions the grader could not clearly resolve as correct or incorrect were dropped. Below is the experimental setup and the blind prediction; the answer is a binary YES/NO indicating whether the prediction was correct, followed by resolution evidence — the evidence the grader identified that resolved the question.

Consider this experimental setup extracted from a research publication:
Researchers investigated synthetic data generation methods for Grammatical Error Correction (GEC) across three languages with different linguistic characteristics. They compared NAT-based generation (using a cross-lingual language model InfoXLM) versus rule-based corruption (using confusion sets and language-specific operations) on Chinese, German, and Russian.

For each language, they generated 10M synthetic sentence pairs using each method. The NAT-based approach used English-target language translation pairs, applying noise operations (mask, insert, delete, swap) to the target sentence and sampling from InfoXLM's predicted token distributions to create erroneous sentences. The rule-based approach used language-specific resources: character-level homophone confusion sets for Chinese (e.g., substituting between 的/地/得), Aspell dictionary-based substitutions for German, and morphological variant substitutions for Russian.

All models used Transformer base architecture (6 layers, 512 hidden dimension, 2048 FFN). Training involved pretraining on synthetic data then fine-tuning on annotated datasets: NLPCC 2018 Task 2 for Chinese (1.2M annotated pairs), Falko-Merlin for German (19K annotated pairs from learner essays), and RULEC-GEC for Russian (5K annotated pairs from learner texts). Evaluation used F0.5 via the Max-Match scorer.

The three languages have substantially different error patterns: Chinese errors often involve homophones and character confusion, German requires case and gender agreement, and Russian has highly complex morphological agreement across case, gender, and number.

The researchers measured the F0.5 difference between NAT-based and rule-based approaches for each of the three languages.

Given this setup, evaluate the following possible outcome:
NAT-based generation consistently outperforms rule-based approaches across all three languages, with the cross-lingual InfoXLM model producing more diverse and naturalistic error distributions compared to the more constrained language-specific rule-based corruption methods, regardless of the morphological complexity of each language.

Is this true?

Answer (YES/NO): NO